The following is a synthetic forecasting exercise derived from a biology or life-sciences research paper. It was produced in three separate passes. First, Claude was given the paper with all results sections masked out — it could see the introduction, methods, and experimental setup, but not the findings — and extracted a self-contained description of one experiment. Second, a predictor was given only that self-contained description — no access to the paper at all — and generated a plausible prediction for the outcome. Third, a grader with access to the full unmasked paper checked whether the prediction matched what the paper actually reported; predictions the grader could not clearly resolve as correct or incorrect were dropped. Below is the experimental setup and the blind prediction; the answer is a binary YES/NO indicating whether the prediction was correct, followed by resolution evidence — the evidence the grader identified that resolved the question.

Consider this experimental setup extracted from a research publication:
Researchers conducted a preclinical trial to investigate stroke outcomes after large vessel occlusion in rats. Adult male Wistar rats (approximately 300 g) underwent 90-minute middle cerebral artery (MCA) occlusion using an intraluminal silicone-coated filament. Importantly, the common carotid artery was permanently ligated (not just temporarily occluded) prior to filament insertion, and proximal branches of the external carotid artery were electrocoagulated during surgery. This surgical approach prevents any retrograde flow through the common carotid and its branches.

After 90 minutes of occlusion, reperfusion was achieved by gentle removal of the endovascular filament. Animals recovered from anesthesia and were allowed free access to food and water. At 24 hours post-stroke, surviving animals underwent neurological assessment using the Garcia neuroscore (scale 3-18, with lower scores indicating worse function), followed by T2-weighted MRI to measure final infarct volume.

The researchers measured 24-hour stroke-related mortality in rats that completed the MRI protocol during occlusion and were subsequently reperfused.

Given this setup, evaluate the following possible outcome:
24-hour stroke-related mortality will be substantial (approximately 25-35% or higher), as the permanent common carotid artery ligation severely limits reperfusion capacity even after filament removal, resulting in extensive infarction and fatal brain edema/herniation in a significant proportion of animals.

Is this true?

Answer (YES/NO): NO